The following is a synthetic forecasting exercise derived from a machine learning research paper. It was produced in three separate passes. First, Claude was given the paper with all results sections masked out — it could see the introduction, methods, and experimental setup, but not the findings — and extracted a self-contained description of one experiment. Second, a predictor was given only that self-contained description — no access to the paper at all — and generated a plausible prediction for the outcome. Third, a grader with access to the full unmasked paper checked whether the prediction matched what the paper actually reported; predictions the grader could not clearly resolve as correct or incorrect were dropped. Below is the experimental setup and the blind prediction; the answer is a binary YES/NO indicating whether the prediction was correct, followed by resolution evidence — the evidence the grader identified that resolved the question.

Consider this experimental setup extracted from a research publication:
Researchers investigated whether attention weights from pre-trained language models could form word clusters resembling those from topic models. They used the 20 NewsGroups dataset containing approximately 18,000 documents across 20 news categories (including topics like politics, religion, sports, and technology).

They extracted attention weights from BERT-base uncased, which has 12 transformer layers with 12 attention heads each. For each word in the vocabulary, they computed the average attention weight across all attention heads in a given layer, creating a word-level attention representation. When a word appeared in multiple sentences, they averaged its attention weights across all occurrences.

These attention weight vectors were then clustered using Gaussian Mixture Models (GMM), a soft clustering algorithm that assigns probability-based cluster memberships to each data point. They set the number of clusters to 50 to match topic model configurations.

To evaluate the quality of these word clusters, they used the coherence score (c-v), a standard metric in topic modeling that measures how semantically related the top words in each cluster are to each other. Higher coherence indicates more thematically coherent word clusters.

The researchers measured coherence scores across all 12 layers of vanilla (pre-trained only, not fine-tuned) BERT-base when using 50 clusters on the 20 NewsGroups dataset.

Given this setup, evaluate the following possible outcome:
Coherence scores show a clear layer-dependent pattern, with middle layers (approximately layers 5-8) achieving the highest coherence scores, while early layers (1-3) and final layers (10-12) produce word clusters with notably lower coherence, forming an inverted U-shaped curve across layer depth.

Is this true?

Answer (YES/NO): NO